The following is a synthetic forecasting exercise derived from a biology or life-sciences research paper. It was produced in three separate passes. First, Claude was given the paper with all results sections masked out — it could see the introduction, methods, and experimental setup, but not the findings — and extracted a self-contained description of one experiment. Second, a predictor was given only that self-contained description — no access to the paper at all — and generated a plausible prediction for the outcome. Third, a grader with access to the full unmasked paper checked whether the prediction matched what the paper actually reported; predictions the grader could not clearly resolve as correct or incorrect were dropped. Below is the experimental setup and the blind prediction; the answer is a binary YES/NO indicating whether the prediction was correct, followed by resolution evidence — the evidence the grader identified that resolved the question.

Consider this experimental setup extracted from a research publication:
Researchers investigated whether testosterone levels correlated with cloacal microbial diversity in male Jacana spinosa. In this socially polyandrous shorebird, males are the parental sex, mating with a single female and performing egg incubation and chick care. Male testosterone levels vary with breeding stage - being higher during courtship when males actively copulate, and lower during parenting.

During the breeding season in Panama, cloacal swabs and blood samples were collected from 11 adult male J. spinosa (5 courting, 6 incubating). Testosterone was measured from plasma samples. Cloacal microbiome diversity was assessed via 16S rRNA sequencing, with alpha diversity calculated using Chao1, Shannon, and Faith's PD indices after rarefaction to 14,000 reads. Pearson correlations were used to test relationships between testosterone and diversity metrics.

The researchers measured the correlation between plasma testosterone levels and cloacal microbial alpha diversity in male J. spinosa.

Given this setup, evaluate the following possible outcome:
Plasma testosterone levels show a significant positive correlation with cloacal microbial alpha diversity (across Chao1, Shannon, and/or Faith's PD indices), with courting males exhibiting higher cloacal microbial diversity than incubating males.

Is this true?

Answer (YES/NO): NO